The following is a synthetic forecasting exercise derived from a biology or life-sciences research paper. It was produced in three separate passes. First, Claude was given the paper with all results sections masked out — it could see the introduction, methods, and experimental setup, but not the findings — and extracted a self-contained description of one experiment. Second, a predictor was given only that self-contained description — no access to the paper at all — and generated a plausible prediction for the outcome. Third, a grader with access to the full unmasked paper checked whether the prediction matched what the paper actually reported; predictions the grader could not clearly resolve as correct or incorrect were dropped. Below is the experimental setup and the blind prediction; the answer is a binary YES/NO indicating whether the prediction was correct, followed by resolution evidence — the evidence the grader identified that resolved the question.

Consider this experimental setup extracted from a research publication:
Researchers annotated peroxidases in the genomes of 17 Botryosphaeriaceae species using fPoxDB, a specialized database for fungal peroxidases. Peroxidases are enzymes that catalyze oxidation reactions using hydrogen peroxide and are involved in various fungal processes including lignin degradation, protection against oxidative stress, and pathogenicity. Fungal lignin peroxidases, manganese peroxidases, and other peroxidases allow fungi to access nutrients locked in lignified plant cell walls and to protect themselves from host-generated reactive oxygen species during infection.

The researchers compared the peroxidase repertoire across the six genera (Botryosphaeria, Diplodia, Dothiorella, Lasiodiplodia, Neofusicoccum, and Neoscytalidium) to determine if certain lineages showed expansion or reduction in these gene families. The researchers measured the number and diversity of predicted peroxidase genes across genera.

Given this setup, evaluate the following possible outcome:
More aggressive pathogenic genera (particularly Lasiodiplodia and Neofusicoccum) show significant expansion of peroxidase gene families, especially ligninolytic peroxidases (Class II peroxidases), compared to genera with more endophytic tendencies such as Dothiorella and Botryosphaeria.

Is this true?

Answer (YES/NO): NO